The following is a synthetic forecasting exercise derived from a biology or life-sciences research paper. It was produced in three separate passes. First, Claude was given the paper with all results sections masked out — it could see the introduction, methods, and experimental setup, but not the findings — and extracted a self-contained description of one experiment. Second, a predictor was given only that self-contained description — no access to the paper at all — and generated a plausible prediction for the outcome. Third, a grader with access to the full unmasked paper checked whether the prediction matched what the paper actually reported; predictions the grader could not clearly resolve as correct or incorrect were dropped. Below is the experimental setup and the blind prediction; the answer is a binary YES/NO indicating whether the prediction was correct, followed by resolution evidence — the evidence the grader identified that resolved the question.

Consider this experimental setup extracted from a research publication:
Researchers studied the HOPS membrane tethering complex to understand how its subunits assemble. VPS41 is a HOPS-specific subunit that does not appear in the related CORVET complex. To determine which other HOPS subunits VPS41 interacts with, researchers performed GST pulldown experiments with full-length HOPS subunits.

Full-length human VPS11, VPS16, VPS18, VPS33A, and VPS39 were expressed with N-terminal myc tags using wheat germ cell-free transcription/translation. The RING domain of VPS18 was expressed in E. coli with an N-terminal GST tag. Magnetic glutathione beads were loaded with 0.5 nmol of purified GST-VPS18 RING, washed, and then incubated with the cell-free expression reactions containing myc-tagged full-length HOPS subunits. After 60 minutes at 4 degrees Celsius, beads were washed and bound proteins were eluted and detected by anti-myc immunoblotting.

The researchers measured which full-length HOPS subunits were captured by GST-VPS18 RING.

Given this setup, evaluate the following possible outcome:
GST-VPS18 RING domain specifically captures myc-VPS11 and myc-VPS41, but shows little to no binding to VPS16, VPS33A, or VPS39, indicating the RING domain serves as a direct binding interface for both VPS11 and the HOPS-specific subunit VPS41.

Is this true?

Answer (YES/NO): NO